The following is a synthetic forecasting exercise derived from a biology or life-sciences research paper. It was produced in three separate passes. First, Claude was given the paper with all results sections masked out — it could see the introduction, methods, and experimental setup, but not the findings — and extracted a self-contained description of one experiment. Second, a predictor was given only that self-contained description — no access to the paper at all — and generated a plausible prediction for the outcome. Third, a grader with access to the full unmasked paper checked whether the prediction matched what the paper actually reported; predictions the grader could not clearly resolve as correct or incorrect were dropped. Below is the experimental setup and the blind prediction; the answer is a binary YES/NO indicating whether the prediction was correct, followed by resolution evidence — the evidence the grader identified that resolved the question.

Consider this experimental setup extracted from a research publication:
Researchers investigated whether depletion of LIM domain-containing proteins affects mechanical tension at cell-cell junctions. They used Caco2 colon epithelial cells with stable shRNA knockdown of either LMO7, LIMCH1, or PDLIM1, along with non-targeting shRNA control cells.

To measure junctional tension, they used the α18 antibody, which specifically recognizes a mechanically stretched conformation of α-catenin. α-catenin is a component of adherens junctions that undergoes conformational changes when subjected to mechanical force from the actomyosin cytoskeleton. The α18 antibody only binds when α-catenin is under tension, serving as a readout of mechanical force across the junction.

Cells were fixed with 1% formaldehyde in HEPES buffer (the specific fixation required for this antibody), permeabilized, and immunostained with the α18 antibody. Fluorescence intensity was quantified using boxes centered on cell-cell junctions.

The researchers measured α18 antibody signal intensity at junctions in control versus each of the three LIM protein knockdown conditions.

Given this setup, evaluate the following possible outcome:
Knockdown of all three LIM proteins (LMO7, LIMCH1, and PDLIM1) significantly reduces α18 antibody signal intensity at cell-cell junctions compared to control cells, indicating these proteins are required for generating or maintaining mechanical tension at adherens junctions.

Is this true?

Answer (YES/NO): YES